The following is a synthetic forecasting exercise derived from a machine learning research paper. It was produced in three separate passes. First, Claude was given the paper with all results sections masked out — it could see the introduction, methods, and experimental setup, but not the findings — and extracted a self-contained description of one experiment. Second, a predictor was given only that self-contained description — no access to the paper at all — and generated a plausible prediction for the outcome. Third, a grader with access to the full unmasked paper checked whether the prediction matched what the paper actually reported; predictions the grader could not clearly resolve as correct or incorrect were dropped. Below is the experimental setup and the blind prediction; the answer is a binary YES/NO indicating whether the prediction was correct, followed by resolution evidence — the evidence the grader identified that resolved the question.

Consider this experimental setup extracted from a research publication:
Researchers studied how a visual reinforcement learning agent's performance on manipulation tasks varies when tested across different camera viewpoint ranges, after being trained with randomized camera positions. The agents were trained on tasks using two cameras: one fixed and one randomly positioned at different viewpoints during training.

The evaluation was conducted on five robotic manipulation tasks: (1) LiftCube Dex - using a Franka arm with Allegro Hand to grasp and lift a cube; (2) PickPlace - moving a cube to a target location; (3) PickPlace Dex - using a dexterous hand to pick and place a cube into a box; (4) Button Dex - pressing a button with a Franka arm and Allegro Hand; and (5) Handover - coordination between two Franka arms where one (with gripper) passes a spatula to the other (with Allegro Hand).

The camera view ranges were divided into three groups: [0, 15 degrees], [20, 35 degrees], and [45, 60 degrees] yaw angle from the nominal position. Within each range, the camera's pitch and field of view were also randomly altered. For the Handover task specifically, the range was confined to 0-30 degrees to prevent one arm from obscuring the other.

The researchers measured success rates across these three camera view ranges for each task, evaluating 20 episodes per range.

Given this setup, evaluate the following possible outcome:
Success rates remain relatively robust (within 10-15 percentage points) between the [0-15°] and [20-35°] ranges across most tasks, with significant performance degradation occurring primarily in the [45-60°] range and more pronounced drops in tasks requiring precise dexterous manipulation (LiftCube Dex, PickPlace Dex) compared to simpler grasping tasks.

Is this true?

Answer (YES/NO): NO